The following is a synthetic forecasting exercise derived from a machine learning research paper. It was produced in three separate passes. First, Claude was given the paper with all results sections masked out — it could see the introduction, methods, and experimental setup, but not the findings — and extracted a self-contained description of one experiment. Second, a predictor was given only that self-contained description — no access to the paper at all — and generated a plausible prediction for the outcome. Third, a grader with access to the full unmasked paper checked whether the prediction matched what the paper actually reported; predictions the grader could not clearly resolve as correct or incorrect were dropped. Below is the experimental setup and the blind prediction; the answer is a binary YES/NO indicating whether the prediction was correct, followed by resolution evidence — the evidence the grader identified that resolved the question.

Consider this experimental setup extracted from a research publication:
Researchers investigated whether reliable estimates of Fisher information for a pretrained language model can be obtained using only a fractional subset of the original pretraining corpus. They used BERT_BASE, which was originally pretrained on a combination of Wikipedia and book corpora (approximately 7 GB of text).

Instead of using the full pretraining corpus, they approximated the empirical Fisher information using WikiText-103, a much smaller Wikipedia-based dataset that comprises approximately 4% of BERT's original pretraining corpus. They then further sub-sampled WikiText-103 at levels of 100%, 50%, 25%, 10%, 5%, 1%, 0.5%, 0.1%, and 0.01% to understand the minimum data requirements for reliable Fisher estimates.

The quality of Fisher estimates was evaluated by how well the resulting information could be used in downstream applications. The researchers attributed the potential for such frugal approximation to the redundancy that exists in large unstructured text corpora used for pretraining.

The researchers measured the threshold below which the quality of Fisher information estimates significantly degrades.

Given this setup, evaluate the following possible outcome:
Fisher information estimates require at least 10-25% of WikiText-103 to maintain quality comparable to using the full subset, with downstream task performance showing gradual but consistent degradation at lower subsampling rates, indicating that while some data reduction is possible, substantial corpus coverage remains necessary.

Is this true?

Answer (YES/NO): NO